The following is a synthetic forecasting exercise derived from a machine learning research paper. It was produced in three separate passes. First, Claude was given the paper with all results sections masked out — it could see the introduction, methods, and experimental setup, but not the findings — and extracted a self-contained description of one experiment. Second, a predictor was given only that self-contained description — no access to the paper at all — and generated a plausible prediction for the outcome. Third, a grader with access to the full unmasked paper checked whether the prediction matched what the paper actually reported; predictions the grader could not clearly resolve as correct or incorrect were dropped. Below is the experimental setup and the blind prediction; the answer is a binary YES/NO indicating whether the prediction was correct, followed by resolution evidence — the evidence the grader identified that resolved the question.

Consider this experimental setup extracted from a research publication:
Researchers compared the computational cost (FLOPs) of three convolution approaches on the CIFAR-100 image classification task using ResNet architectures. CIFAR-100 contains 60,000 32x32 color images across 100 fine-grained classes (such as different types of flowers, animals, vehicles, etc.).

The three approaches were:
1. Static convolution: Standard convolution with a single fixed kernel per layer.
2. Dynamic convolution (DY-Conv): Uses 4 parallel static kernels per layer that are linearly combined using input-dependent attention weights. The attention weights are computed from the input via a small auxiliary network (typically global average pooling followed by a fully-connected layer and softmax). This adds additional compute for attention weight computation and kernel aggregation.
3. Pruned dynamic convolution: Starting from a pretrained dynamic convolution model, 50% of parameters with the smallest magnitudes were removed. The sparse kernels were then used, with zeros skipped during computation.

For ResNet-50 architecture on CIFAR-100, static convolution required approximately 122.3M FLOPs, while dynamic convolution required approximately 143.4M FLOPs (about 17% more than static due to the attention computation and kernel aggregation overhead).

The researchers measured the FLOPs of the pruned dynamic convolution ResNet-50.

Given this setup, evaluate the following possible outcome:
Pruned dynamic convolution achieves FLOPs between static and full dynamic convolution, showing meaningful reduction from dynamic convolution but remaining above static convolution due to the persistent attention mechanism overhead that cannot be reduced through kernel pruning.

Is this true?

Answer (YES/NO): NO